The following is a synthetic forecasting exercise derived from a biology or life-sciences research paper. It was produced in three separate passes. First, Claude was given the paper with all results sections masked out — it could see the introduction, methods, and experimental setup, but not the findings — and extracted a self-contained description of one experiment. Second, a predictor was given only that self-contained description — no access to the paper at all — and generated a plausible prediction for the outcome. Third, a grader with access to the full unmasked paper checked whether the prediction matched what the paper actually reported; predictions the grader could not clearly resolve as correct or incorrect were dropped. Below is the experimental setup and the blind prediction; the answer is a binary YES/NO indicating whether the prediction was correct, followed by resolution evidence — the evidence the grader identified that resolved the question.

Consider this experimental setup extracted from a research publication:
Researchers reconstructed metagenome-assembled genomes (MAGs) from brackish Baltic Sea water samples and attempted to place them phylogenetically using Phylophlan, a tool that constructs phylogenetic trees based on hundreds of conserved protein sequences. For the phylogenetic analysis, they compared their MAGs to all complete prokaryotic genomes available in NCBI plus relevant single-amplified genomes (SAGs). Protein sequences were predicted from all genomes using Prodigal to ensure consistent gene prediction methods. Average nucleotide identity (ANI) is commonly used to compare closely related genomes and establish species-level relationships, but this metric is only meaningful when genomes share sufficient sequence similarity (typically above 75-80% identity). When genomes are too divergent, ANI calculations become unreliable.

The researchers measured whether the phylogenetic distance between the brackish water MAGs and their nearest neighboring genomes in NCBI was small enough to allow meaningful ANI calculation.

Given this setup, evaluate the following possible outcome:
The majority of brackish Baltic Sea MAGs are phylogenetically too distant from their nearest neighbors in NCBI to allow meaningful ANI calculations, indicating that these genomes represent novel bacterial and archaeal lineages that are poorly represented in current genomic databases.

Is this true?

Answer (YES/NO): YES